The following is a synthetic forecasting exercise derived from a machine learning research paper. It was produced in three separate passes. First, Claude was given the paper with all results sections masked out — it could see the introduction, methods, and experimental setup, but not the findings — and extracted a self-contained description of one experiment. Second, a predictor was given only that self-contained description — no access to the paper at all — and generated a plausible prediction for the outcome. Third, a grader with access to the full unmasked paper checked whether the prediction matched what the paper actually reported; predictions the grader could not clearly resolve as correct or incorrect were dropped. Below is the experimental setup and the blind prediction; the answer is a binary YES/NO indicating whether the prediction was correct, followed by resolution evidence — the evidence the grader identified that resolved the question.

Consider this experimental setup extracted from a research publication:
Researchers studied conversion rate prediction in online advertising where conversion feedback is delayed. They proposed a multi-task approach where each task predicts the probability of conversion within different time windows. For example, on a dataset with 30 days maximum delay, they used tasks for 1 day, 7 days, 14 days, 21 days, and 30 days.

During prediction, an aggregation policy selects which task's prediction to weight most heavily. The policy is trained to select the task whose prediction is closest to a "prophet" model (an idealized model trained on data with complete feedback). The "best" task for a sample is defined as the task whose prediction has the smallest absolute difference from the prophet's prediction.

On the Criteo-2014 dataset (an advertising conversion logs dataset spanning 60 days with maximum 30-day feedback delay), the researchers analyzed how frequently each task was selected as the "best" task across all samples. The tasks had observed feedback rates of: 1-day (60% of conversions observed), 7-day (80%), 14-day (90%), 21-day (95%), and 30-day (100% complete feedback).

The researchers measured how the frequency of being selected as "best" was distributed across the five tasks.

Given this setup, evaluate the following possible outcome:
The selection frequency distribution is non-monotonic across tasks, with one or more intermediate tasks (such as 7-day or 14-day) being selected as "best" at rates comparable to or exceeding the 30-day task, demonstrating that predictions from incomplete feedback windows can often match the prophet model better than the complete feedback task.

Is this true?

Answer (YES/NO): NO